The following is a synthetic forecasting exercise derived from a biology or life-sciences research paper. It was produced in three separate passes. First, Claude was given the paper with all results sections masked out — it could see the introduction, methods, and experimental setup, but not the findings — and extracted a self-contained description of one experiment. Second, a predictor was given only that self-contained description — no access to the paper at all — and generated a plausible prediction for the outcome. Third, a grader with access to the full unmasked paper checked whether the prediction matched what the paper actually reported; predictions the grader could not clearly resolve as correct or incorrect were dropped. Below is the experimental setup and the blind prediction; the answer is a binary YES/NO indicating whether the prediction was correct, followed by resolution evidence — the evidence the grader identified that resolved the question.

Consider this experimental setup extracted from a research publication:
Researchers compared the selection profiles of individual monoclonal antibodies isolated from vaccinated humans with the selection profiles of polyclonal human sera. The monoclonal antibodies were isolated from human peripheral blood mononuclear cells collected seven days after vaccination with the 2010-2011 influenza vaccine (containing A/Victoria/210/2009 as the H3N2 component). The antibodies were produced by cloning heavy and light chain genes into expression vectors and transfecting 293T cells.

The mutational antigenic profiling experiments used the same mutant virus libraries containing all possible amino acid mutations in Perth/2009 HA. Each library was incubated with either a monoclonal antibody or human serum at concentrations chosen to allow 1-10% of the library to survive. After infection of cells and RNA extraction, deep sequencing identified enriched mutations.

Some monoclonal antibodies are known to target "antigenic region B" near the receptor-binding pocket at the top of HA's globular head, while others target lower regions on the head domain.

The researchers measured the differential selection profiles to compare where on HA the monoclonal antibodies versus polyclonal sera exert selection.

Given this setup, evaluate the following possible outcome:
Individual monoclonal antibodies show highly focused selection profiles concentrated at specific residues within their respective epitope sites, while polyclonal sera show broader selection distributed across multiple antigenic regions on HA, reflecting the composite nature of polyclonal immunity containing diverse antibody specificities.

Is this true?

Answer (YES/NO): NO